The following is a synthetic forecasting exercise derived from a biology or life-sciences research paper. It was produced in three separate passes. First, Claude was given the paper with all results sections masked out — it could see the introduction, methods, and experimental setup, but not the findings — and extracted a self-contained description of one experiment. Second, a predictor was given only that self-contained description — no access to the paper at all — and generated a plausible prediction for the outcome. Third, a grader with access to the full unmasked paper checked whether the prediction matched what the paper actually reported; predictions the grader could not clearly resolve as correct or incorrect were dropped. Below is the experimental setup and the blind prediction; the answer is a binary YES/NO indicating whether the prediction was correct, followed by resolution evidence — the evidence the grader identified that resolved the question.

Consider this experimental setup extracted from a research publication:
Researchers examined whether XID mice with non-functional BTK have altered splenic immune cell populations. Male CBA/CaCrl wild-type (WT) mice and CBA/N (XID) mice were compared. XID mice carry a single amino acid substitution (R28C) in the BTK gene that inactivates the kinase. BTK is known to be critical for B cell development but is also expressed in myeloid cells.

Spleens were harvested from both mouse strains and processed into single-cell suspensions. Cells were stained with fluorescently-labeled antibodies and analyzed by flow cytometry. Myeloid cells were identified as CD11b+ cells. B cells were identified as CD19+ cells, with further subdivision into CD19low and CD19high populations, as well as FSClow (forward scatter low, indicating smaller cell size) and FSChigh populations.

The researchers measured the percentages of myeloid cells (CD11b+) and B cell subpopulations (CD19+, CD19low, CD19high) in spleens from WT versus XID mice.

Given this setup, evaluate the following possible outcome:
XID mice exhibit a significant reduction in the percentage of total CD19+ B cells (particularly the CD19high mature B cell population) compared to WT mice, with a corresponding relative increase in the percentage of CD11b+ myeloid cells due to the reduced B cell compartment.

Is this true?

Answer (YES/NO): NO